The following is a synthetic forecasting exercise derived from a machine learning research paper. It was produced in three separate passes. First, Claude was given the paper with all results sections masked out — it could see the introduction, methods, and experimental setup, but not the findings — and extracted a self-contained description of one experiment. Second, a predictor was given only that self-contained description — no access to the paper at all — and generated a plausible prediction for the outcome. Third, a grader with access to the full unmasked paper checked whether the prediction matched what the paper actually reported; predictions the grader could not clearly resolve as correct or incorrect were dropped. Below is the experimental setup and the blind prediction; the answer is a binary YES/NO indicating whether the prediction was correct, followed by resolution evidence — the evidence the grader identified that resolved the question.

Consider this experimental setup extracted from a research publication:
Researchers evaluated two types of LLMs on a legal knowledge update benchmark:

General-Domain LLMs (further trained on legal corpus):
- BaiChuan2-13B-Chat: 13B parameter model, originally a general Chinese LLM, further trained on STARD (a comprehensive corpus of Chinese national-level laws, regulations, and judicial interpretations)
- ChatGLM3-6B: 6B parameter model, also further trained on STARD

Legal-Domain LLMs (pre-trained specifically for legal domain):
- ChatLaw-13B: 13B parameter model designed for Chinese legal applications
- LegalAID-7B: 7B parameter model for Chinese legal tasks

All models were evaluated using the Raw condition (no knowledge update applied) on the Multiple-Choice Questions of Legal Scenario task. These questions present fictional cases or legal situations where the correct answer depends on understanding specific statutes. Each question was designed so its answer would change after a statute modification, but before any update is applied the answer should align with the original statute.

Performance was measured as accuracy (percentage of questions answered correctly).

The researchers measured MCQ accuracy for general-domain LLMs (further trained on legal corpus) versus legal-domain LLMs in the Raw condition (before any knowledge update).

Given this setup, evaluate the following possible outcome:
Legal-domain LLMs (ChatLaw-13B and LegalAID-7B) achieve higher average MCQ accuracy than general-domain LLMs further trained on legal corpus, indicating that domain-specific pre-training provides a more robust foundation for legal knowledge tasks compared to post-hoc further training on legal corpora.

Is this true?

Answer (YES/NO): NO